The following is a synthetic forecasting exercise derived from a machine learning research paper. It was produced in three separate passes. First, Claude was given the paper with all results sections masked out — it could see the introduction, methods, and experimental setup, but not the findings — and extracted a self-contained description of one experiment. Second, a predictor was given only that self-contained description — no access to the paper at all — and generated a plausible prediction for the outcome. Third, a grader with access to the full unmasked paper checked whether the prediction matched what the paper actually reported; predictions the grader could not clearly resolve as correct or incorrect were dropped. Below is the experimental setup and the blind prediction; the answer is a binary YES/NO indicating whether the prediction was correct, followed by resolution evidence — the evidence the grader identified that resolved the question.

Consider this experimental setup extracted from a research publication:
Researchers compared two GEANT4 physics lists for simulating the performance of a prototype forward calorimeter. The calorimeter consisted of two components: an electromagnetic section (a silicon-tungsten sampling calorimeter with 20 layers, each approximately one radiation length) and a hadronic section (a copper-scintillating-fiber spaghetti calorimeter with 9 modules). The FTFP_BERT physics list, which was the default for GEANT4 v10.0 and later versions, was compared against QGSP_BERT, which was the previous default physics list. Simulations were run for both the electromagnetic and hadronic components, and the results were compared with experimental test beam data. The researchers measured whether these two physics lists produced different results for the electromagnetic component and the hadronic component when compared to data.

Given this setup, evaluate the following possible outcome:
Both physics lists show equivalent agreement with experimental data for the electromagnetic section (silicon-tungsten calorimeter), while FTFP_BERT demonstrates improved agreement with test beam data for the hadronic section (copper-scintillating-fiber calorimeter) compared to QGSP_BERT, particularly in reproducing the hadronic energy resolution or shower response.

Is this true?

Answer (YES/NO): NO